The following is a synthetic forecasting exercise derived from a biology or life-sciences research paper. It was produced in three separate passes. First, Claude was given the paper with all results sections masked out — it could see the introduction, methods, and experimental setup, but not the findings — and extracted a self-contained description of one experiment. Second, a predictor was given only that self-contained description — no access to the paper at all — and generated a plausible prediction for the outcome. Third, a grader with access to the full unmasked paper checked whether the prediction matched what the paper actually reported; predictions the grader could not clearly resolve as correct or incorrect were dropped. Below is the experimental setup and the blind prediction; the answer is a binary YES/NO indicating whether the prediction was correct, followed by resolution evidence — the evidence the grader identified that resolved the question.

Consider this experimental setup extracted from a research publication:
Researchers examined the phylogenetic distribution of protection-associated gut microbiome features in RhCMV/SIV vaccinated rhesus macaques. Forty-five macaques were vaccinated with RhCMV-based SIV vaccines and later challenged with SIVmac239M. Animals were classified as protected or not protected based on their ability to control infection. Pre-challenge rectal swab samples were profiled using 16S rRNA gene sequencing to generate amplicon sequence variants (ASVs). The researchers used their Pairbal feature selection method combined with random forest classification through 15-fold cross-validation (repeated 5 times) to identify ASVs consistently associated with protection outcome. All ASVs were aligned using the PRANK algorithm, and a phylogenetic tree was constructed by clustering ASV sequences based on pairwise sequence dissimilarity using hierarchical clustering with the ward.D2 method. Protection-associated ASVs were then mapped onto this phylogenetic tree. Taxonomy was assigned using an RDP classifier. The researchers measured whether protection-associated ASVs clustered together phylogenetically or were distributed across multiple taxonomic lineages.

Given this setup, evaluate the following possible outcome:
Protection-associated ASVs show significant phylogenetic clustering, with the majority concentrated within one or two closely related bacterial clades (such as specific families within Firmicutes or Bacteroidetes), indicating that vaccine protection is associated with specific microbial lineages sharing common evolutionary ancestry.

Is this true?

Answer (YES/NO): NO